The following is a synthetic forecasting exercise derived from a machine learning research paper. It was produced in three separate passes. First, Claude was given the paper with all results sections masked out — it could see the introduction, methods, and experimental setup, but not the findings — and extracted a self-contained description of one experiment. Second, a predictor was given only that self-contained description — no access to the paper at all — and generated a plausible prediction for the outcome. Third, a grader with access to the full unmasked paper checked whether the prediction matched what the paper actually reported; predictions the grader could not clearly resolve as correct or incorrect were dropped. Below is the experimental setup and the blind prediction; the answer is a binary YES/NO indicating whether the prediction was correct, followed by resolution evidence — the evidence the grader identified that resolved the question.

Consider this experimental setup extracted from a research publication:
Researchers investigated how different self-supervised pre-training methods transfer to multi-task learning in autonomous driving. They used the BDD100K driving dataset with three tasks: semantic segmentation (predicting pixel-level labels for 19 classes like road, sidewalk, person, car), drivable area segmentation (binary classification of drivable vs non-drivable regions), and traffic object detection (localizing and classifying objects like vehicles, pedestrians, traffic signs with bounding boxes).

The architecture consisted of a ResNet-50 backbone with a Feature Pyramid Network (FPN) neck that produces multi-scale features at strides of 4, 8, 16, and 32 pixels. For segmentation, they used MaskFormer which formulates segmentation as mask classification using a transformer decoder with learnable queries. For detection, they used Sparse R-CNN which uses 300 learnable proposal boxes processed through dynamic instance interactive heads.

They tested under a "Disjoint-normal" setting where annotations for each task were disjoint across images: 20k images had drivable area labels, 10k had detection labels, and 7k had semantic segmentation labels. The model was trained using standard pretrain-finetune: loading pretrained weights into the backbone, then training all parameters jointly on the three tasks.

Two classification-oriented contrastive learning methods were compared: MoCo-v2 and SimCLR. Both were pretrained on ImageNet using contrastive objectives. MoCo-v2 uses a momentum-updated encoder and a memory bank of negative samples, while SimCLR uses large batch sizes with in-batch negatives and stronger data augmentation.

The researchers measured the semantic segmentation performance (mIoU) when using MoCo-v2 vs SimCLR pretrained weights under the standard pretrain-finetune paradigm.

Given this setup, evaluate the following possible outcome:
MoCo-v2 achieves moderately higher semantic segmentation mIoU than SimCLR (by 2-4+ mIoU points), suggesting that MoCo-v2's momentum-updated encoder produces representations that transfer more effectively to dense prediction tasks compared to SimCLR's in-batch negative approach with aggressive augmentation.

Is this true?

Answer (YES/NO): NO